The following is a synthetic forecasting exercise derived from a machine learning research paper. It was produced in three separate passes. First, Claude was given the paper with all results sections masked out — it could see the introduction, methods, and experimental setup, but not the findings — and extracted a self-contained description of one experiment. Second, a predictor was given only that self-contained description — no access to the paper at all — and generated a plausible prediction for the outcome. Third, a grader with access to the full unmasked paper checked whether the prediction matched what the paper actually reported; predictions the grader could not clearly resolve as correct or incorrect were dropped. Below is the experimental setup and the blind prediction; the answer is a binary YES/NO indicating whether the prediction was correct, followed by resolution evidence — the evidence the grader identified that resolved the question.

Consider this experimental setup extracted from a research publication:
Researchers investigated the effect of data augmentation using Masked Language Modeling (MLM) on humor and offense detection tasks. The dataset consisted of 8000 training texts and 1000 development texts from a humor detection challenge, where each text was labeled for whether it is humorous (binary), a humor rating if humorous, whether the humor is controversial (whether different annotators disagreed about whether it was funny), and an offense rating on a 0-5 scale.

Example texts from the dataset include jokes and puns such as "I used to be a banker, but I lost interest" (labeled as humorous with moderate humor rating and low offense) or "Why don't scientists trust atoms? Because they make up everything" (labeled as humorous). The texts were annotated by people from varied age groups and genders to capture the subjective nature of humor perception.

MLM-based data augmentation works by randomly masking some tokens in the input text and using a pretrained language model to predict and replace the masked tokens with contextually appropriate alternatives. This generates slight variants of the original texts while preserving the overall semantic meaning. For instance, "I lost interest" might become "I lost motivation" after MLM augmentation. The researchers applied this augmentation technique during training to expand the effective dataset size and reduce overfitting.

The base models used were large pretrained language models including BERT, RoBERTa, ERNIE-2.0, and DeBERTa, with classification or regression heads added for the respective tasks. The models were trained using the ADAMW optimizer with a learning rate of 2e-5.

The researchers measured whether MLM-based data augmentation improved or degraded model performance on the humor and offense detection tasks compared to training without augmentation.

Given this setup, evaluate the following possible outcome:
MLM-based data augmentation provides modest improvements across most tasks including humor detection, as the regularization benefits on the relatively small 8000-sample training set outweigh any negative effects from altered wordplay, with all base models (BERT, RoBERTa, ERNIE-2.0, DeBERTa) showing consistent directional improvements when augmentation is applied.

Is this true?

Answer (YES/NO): NO